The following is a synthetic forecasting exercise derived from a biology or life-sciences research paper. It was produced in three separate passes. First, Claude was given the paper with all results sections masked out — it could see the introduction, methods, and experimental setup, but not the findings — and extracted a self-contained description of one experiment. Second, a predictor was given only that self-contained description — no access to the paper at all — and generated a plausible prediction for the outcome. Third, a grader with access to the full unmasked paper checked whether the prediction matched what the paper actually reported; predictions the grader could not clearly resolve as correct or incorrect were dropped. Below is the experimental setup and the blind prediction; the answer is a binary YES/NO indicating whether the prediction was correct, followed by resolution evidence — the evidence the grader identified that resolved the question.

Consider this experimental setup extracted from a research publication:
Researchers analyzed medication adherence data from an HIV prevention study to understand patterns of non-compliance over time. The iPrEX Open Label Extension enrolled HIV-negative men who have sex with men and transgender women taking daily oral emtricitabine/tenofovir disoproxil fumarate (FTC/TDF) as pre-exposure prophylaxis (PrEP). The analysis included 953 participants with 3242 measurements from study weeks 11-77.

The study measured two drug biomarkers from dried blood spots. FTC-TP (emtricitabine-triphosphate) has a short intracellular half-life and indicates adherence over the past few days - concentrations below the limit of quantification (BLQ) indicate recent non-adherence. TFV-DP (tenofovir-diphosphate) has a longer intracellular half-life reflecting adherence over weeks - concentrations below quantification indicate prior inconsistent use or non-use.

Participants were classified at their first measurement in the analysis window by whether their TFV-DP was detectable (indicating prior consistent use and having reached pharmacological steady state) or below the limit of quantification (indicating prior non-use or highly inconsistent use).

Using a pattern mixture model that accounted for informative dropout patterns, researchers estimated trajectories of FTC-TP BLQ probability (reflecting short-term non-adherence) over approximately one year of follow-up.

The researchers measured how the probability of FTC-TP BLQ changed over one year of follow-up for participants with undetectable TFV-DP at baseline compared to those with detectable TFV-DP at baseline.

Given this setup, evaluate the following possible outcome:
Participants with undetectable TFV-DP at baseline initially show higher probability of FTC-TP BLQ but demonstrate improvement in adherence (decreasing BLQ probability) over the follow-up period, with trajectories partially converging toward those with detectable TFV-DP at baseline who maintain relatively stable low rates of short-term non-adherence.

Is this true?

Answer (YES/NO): NO